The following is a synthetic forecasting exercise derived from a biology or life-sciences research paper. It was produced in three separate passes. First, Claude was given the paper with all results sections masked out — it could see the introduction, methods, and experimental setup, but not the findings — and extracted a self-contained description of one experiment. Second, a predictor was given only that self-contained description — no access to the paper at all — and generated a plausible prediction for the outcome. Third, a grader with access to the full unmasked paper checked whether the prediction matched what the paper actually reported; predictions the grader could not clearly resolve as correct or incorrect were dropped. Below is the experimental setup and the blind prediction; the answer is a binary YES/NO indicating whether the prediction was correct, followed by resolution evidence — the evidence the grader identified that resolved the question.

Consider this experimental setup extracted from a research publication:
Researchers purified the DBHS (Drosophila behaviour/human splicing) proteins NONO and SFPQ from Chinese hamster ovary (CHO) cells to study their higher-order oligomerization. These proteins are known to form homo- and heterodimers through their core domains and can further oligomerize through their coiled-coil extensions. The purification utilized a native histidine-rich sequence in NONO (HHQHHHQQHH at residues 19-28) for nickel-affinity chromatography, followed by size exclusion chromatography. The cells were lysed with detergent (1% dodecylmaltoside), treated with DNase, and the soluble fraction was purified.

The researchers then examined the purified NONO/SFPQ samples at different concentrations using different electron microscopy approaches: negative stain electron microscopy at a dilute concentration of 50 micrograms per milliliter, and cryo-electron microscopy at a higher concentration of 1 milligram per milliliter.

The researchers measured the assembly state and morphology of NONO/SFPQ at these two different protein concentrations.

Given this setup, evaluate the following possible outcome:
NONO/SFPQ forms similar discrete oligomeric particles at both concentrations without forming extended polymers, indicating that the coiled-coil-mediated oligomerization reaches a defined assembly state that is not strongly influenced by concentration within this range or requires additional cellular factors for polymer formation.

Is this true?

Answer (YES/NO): NO